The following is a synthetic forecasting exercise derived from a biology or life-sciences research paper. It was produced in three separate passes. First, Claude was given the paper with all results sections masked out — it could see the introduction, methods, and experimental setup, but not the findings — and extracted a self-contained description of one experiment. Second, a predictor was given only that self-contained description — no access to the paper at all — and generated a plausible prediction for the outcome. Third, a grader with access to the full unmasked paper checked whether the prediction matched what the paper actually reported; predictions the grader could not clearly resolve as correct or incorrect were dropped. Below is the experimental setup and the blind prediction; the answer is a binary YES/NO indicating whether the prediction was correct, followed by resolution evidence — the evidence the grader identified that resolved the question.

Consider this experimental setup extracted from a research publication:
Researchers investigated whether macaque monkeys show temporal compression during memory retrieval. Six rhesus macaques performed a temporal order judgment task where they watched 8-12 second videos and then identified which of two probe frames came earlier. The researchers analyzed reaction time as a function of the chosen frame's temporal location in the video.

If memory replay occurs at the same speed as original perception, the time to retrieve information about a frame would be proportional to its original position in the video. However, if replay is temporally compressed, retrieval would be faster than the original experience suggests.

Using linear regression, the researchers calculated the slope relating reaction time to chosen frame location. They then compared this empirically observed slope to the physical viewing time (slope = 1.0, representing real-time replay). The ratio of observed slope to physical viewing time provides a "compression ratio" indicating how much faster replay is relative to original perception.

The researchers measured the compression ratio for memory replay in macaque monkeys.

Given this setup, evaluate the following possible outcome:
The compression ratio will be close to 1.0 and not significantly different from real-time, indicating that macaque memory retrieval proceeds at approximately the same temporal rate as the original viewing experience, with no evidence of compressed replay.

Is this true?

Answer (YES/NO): NO